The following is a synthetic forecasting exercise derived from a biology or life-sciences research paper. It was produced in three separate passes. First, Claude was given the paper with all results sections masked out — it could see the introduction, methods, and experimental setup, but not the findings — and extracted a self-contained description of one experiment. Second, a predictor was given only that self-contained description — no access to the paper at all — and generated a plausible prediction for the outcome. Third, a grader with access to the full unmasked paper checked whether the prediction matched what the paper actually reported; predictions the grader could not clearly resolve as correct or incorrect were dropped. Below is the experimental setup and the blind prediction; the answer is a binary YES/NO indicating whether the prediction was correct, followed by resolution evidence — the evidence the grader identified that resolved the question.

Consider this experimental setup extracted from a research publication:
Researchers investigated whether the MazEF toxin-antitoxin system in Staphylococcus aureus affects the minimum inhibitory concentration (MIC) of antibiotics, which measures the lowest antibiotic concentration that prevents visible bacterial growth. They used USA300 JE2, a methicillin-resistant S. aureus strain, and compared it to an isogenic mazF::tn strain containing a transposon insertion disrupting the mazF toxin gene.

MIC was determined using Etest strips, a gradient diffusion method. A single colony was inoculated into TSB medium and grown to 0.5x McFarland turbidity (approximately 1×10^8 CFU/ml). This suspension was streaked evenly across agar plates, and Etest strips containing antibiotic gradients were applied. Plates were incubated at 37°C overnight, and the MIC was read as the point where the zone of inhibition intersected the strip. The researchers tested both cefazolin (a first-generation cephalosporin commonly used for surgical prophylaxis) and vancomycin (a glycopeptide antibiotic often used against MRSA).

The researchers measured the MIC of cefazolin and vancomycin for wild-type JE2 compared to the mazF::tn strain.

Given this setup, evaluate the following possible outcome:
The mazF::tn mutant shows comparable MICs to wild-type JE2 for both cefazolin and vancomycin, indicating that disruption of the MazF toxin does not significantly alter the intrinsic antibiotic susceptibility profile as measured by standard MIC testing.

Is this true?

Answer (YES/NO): YES